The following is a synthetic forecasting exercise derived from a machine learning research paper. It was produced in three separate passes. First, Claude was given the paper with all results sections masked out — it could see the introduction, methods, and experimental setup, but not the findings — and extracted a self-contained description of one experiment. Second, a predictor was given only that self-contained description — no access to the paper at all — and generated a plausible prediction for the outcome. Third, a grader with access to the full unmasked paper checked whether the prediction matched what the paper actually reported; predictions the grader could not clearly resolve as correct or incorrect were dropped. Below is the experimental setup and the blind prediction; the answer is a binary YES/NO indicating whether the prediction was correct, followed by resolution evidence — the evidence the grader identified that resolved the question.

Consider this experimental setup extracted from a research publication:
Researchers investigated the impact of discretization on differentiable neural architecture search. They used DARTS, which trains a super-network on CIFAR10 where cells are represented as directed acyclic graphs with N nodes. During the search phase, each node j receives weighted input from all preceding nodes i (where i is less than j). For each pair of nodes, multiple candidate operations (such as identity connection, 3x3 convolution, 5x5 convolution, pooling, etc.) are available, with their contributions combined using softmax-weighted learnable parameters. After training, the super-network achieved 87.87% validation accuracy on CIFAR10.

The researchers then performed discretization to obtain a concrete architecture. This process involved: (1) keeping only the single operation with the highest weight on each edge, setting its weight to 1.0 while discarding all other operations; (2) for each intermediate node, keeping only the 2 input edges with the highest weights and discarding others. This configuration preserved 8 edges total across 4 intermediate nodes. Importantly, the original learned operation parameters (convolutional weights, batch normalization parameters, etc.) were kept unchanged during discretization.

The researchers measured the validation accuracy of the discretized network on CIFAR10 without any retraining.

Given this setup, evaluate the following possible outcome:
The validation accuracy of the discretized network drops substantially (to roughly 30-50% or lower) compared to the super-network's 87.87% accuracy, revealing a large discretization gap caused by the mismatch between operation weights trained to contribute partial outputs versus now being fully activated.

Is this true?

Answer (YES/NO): YES